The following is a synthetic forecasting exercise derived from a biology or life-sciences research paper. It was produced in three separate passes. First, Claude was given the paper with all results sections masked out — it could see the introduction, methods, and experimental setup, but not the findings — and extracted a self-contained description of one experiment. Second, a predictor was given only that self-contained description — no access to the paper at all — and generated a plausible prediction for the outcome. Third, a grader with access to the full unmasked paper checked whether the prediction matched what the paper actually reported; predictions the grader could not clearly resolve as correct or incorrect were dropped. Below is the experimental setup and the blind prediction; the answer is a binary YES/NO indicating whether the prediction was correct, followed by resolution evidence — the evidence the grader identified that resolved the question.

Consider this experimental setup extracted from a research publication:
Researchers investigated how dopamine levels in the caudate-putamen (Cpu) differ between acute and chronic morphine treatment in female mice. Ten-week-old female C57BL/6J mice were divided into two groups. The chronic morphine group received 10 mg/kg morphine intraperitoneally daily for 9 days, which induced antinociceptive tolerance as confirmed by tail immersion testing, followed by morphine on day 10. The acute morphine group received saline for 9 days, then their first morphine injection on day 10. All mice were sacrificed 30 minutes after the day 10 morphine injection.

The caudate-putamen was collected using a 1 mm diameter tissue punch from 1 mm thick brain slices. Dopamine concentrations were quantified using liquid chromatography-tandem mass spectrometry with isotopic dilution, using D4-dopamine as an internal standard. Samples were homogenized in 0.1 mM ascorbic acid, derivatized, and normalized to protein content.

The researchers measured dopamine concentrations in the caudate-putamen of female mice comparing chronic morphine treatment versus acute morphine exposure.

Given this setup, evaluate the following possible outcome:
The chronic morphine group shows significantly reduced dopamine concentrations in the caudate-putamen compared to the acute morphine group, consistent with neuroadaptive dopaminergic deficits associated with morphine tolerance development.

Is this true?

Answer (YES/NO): NO